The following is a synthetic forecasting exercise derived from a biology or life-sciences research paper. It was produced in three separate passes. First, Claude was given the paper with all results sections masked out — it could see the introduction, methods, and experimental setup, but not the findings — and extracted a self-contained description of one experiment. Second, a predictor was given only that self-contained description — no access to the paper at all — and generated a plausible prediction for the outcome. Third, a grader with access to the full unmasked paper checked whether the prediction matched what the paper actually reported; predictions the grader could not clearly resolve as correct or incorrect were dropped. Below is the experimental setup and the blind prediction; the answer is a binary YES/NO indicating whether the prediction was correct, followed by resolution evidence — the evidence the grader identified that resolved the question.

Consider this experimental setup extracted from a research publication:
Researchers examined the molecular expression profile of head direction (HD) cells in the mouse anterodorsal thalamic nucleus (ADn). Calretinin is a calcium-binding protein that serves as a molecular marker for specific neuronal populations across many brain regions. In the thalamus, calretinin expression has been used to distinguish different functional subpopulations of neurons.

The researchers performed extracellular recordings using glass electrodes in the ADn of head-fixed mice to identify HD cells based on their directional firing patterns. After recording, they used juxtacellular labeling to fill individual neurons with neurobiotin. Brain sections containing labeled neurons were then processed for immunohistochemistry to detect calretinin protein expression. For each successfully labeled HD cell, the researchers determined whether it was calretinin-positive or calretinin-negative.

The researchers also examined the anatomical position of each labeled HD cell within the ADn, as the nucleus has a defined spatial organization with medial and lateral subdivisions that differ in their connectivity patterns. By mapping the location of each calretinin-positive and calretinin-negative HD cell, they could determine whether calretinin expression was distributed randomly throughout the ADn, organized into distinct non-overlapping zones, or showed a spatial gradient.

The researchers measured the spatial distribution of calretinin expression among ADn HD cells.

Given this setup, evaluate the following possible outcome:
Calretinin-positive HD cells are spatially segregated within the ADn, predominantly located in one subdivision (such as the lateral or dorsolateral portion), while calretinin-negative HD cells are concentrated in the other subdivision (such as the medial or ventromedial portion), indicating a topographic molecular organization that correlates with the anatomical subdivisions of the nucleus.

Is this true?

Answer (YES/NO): NO